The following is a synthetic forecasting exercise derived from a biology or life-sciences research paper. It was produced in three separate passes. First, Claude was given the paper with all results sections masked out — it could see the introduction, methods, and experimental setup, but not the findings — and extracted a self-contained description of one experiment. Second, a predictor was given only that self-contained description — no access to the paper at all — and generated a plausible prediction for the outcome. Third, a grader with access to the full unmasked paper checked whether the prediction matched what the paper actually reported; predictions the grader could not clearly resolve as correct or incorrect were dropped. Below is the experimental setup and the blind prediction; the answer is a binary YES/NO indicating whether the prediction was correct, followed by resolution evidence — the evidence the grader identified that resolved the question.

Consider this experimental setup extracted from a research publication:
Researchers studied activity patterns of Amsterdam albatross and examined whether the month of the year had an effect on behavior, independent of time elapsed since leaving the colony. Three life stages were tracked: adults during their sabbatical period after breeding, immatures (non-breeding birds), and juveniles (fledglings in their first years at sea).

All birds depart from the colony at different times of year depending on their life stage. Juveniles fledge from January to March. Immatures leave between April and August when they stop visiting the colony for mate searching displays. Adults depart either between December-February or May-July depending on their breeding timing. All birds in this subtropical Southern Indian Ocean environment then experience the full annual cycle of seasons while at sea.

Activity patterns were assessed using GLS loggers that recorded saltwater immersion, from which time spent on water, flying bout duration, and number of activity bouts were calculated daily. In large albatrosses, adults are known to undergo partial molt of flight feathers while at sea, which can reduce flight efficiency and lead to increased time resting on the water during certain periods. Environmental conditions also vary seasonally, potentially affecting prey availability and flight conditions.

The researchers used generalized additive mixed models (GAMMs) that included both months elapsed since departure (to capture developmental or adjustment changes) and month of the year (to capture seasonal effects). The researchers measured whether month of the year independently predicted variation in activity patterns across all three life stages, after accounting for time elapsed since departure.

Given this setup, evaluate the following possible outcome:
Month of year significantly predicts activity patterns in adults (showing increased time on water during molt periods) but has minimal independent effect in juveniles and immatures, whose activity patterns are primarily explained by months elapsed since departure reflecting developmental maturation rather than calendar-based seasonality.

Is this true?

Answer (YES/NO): NO